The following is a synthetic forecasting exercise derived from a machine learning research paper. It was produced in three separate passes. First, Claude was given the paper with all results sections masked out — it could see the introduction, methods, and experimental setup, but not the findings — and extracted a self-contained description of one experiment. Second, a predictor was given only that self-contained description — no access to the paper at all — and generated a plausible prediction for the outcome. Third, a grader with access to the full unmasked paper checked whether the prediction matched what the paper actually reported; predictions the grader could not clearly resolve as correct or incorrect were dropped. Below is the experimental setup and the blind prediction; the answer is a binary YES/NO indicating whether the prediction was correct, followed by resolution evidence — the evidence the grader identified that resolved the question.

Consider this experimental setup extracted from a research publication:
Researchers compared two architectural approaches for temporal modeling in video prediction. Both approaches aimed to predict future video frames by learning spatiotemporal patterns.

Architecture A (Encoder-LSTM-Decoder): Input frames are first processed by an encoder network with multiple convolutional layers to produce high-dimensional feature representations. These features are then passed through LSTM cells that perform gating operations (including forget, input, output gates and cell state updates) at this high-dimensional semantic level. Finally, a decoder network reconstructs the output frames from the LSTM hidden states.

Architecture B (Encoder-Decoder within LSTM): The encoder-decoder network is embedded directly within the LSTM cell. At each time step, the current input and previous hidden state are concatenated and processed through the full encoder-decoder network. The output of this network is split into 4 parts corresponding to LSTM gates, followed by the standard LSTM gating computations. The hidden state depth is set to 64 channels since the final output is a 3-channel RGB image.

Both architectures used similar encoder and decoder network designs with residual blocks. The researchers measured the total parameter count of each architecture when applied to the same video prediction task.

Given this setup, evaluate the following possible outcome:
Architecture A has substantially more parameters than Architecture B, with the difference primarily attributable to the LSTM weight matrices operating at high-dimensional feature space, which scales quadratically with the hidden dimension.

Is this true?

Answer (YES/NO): YES